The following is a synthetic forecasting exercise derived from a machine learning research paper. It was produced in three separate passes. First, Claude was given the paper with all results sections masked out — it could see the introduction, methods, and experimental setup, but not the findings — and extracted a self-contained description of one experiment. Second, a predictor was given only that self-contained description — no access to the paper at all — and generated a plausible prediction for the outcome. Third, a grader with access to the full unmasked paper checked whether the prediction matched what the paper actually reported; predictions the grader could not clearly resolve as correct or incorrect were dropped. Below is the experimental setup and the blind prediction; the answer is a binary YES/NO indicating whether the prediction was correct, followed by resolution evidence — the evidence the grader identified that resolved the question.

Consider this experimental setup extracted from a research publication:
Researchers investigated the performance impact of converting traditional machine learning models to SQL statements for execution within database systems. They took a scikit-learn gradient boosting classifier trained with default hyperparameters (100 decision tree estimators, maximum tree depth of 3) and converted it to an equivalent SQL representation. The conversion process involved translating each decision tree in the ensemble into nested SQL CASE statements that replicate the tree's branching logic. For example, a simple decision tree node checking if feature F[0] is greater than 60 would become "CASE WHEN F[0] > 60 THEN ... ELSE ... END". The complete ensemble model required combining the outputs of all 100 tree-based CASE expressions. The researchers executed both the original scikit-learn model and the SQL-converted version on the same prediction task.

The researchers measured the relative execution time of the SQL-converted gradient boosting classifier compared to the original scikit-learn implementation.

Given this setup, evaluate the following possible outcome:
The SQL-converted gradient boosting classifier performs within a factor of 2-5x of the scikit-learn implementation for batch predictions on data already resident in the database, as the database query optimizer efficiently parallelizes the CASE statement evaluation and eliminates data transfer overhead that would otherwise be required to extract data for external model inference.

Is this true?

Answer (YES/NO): NO